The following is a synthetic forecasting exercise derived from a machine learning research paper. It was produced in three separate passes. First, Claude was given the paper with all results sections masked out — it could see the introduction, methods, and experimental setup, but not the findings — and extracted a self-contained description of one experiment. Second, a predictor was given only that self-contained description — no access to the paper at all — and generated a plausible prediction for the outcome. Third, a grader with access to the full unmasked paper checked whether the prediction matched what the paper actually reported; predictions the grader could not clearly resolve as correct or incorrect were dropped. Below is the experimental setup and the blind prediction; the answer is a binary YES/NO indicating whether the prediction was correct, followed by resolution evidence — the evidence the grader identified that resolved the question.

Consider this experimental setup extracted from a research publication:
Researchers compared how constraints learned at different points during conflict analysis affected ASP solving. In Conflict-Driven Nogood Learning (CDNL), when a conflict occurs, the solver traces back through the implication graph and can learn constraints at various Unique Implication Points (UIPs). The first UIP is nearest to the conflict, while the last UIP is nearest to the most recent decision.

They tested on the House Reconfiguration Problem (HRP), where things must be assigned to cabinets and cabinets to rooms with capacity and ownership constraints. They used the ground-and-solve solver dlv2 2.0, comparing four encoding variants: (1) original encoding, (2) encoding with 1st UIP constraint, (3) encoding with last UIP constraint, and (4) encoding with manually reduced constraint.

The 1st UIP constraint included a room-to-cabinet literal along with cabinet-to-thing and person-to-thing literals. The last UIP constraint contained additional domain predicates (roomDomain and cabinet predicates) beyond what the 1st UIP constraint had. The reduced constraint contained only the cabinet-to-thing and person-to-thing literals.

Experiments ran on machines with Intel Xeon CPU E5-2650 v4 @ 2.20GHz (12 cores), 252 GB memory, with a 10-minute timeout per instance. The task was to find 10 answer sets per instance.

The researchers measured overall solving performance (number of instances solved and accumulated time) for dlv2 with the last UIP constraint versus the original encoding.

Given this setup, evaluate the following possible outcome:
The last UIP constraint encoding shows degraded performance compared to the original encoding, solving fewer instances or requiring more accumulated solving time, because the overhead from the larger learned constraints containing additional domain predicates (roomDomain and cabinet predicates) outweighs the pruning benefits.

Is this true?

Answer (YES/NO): YES